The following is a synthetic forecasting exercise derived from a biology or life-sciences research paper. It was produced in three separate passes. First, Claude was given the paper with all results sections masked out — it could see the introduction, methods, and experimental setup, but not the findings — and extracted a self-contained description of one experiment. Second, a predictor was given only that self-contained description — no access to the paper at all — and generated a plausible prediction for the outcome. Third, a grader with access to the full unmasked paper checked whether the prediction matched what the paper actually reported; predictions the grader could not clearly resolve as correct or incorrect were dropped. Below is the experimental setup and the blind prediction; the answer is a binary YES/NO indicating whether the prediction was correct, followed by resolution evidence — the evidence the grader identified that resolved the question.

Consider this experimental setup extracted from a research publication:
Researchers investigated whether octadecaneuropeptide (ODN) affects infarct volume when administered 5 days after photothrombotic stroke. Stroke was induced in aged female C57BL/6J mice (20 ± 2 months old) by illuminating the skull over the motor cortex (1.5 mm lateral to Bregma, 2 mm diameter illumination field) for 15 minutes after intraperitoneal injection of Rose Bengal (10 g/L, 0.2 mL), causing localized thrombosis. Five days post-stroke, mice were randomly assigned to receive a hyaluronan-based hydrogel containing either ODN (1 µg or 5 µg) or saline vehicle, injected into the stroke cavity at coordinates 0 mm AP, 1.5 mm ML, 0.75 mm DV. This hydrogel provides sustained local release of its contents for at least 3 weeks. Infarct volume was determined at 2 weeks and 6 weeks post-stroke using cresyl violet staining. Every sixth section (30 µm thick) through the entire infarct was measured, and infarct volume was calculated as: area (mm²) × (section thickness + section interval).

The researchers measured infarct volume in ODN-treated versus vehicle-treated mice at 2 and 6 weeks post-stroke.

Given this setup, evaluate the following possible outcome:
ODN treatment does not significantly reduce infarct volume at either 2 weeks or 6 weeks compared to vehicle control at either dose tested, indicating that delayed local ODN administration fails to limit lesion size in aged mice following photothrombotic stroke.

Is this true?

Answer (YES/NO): NO